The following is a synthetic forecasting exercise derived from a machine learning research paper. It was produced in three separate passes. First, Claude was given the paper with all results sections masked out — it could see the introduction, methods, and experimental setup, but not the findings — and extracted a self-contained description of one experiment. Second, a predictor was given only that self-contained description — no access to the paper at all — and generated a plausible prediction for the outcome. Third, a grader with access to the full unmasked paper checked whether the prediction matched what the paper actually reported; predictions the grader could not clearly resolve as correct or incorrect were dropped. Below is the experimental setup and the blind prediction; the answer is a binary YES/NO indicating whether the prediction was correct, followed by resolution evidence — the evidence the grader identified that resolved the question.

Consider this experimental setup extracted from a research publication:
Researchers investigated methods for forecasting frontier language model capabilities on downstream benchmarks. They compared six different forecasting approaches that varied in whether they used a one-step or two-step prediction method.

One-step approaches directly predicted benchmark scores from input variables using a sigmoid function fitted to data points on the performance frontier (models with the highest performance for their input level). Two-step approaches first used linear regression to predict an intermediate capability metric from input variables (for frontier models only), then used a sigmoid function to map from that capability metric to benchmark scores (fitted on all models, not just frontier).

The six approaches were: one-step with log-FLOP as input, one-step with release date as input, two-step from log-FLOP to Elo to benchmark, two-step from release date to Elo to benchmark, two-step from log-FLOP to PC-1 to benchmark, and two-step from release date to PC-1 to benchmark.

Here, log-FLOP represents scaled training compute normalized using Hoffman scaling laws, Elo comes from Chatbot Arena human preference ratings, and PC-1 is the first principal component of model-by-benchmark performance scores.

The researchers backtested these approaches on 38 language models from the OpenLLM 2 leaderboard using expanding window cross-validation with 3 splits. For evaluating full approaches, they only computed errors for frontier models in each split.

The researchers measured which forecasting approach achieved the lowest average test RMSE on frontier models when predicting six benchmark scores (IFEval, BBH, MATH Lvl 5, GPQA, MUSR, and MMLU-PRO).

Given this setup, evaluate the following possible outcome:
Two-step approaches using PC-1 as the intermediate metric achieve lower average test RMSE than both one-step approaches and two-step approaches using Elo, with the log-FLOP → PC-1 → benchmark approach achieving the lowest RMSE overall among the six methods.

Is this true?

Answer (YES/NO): NO